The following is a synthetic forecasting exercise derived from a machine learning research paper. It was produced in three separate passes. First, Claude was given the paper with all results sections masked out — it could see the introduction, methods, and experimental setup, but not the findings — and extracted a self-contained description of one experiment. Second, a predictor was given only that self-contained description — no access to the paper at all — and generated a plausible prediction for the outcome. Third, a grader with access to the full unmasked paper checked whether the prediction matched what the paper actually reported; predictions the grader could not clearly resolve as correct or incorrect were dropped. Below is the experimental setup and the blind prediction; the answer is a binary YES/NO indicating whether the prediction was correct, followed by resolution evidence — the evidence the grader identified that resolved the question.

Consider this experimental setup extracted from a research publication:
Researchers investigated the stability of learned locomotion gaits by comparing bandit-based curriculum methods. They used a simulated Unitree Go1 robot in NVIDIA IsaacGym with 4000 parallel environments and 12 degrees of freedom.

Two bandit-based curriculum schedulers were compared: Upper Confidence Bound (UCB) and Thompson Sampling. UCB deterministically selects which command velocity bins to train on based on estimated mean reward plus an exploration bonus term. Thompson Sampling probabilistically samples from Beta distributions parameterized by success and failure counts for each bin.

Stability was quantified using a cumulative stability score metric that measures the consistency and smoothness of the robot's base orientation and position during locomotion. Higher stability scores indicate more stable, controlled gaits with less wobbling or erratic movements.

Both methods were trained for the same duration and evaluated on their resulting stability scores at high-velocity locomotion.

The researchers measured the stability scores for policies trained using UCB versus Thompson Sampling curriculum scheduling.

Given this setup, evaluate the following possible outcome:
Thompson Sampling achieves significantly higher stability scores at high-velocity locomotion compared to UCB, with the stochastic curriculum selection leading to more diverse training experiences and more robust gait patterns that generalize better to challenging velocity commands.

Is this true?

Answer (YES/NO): NO